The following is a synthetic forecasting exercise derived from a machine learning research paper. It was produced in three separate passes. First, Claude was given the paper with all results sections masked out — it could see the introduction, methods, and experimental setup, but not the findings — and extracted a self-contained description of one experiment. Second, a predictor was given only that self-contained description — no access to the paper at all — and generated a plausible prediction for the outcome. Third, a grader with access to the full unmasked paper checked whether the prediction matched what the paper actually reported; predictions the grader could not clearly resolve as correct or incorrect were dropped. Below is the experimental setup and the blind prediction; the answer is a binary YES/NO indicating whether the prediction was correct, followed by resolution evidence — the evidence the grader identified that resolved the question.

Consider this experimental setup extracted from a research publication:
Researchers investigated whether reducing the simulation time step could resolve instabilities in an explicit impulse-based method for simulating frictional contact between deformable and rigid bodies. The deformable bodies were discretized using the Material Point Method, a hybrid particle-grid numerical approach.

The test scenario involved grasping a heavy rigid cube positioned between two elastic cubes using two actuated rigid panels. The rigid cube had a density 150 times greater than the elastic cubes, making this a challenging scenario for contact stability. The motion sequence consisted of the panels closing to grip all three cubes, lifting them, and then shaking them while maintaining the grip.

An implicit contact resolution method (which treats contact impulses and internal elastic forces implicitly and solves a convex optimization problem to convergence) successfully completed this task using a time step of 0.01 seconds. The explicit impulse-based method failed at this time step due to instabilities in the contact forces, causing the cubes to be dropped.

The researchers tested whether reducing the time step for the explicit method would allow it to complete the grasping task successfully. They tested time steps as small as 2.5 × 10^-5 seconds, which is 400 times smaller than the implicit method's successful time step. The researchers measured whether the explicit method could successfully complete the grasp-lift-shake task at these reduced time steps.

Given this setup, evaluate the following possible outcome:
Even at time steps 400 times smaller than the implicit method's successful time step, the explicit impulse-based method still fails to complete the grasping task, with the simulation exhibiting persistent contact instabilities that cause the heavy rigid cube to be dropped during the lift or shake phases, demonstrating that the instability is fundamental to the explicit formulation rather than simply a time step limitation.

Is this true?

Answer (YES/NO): YES